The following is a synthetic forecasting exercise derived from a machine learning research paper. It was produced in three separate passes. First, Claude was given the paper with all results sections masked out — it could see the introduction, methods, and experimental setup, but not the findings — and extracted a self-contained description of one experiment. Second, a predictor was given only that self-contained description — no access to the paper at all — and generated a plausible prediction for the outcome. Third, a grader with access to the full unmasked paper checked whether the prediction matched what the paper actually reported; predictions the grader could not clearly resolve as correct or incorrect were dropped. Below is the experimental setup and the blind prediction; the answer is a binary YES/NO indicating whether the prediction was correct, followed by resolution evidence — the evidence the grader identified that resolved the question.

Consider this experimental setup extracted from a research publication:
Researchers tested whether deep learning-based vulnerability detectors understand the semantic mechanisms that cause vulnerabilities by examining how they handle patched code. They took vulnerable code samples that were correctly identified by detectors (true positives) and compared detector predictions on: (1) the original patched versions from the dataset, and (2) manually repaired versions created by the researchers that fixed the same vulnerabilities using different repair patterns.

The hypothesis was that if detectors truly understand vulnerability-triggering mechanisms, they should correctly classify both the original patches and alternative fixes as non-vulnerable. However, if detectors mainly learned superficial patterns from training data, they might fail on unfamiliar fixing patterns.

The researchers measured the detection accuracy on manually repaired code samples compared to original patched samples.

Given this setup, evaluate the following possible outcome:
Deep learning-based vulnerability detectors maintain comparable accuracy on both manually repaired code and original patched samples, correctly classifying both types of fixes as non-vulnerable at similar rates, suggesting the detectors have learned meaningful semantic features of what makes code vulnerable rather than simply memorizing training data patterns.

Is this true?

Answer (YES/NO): NO